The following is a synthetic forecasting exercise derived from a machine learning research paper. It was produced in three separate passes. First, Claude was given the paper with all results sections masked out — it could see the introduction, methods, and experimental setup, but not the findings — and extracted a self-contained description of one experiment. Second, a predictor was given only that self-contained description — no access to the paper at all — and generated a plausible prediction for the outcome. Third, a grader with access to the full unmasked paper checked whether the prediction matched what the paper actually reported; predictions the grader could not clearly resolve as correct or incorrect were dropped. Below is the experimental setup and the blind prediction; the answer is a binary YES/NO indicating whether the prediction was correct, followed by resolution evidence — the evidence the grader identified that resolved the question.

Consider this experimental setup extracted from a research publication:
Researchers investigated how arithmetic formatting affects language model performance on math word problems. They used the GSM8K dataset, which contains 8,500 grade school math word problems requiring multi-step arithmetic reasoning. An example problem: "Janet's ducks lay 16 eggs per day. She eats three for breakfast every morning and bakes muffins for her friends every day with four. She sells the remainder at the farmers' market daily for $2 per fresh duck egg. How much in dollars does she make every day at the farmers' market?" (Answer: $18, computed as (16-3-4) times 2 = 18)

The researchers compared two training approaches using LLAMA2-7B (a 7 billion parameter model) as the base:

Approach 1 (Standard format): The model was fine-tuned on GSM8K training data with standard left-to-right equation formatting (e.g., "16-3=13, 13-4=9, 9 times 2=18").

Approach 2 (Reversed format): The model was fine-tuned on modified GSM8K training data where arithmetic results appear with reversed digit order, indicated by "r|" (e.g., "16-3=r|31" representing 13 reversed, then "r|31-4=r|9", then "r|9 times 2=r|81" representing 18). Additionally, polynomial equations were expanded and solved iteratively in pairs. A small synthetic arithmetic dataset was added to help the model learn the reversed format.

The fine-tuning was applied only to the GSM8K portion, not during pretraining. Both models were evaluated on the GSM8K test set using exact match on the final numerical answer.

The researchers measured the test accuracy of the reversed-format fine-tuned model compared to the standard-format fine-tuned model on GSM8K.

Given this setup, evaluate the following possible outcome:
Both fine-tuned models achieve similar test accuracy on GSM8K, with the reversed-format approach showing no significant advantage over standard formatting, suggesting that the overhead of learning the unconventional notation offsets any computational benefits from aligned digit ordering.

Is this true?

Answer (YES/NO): NO